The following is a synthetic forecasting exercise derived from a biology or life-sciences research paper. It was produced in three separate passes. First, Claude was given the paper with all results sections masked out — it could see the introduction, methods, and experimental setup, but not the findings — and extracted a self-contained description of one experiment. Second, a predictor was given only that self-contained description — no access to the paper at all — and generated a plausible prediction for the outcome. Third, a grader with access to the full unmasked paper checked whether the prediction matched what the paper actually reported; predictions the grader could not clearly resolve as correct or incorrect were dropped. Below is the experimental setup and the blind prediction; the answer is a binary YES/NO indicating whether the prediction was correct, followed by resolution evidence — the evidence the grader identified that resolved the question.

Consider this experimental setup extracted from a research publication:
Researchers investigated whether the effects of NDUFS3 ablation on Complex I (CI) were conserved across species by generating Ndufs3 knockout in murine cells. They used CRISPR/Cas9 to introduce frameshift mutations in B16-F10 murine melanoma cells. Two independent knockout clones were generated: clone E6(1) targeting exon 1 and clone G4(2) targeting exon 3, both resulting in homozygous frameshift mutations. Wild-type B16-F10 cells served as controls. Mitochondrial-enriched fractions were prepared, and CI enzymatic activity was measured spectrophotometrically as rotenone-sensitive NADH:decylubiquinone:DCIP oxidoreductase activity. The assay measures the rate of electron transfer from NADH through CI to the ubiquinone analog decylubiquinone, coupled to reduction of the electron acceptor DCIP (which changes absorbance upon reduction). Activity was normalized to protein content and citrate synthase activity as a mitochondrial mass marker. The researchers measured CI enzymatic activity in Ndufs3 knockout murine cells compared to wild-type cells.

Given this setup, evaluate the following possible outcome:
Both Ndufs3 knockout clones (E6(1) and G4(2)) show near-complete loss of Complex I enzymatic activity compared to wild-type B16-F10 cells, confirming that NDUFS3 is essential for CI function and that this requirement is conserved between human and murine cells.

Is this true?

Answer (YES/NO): NO